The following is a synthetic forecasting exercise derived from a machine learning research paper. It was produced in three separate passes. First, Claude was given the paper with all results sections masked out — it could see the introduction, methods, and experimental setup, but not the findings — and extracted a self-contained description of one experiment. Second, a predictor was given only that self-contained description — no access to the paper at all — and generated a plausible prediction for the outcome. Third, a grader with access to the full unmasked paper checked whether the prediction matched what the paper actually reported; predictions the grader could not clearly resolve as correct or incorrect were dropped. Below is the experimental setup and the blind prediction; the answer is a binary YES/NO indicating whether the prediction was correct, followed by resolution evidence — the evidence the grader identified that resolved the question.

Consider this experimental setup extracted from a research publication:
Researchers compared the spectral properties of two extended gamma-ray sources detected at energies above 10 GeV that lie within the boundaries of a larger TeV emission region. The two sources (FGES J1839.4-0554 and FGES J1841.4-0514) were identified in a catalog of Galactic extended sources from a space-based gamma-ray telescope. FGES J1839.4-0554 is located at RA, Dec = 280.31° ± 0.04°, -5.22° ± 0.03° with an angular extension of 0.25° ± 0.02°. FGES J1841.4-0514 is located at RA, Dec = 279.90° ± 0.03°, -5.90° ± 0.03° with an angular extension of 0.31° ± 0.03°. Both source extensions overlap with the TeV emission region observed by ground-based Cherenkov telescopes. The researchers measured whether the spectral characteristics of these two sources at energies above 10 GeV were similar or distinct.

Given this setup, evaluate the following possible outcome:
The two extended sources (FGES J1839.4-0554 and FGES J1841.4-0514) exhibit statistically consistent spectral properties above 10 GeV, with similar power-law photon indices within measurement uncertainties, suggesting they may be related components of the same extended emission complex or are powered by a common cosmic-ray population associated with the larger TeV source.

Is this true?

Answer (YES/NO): YES